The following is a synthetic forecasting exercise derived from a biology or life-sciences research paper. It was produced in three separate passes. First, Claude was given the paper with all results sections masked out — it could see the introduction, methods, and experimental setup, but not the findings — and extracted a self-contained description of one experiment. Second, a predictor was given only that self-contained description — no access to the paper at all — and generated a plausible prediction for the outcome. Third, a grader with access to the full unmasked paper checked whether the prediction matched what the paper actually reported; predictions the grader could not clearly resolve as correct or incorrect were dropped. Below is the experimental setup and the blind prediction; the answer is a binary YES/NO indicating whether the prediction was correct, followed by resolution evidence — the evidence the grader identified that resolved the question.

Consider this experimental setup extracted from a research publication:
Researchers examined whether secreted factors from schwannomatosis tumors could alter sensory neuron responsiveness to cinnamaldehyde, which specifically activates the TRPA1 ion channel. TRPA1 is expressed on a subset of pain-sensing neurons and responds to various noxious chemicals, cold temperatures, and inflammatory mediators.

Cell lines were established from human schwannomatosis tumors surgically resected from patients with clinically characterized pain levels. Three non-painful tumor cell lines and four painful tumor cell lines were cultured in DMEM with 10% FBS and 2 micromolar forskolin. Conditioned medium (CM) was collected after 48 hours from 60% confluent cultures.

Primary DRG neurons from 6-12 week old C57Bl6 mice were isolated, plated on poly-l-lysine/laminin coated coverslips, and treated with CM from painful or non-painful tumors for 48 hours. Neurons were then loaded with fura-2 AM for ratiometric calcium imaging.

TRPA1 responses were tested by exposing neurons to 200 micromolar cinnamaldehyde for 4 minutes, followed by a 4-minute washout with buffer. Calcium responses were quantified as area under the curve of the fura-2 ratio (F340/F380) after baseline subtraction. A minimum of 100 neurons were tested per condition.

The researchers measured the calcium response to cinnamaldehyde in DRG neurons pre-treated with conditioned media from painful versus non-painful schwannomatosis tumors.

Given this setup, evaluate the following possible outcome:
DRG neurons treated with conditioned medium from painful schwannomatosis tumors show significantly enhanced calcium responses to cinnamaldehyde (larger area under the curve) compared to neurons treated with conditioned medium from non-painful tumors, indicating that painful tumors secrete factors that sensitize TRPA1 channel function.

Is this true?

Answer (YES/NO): NO